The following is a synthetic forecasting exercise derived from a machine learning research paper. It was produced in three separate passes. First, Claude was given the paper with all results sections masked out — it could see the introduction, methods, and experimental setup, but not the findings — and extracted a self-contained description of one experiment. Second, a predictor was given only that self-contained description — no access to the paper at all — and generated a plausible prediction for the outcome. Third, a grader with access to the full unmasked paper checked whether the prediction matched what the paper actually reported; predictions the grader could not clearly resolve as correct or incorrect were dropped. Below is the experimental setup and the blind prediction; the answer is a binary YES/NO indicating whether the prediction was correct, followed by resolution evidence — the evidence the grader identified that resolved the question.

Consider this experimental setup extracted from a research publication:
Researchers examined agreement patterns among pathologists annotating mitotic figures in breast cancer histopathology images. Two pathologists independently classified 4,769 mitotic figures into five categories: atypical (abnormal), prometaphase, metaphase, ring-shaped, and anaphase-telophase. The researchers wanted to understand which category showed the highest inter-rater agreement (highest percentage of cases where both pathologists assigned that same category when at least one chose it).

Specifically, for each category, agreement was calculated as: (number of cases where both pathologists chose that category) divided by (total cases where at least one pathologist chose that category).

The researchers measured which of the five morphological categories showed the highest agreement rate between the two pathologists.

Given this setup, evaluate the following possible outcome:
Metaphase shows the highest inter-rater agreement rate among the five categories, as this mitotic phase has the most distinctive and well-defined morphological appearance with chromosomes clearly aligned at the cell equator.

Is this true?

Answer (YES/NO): YES